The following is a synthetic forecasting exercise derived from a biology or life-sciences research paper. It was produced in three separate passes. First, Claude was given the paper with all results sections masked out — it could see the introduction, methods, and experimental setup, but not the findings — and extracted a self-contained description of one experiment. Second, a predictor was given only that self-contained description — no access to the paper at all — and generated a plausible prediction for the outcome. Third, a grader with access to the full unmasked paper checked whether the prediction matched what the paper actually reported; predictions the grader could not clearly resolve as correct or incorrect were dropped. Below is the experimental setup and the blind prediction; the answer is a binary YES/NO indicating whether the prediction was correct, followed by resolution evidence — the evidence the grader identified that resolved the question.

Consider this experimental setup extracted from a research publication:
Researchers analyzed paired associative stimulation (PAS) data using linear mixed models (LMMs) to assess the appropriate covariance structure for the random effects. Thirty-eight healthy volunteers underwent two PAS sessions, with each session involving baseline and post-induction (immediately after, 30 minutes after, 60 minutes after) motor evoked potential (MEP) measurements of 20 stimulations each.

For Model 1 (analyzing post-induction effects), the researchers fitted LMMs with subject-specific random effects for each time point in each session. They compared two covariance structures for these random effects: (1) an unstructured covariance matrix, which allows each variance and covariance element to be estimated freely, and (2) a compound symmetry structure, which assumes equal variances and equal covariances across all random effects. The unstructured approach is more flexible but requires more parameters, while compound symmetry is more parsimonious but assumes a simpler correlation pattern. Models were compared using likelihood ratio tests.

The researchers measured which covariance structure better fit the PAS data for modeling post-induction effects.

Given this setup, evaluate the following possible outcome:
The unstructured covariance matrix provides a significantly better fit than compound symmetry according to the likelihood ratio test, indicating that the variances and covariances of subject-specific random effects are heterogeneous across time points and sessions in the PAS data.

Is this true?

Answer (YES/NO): YES